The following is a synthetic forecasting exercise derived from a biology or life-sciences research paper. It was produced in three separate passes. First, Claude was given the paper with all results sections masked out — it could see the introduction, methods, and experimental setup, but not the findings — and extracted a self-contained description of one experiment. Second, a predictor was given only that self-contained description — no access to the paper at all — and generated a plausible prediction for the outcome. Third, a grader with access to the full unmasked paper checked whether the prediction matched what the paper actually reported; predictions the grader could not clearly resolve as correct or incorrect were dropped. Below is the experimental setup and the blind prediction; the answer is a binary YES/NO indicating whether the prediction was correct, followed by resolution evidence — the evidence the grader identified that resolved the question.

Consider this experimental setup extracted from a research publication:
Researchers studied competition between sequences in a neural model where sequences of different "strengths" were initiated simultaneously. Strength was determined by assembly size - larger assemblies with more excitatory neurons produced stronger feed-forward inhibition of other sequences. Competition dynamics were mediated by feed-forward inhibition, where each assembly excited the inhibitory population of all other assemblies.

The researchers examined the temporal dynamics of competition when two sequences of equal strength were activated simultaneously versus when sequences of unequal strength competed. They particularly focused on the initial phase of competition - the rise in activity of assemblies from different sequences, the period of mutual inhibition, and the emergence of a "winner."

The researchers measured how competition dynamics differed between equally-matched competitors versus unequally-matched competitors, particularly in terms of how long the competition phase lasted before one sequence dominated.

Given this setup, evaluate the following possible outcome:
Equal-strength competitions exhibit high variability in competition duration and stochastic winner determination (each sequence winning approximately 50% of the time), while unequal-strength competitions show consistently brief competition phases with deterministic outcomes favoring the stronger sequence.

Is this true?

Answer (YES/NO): NO